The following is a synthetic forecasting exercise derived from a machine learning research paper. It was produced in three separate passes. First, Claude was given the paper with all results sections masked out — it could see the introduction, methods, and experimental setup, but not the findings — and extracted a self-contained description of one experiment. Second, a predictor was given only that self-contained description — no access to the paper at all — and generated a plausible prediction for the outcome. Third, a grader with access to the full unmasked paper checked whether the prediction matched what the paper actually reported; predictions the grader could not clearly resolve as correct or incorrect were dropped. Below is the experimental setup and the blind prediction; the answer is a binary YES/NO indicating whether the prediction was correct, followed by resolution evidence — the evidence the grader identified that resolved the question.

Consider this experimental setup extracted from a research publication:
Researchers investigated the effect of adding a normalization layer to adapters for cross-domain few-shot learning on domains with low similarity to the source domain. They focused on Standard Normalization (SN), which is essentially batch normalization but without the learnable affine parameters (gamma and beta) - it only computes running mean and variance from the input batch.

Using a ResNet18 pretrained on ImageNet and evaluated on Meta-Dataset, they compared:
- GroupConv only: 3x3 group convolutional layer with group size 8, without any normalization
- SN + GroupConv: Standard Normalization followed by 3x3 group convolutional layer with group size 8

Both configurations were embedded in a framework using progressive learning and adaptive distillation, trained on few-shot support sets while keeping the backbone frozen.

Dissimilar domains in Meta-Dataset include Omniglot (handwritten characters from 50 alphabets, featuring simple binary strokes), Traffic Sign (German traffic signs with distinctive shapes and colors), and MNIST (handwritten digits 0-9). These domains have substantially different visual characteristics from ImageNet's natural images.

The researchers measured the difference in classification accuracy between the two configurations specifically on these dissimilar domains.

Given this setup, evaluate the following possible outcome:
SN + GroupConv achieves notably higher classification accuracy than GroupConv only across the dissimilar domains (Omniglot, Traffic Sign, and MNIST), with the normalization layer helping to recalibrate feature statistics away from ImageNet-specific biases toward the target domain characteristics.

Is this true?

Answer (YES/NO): YES